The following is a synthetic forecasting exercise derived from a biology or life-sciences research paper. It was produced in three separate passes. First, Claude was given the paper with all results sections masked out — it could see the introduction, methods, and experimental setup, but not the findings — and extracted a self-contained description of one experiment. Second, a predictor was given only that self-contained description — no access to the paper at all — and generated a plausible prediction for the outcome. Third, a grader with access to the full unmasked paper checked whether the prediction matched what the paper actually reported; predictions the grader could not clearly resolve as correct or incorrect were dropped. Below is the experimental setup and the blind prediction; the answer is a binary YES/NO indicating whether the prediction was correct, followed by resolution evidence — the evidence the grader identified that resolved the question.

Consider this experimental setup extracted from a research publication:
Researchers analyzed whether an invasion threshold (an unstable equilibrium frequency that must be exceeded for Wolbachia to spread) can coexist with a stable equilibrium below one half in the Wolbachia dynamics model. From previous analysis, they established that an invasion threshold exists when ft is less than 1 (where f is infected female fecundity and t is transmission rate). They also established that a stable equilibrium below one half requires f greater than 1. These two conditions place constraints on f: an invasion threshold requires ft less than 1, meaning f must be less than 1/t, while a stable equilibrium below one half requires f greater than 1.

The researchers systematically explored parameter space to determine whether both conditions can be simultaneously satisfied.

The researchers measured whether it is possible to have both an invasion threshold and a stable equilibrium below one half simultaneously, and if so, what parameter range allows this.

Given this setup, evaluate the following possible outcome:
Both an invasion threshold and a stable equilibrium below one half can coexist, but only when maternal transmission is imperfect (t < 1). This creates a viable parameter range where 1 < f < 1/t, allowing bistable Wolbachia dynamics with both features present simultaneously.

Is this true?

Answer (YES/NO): YES